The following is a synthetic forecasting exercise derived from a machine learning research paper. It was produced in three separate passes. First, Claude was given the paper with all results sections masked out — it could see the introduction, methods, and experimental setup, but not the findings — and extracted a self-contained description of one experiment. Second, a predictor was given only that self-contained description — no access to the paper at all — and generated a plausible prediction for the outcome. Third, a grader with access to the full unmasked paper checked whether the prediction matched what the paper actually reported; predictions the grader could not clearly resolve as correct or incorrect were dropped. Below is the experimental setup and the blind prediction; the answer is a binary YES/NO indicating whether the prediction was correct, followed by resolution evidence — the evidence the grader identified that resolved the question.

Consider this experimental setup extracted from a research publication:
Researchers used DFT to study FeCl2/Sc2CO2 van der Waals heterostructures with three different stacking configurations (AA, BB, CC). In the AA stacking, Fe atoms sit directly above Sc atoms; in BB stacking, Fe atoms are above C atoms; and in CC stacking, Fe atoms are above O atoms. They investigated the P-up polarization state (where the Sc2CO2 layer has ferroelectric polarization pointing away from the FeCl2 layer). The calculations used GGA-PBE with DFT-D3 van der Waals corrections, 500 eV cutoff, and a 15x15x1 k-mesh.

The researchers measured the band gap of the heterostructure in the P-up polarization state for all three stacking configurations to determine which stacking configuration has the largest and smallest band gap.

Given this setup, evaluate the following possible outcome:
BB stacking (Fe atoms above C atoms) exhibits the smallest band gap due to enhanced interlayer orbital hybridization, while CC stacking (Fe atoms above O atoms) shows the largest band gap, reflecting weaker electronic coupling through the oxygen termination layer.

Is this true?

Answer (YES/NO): YES